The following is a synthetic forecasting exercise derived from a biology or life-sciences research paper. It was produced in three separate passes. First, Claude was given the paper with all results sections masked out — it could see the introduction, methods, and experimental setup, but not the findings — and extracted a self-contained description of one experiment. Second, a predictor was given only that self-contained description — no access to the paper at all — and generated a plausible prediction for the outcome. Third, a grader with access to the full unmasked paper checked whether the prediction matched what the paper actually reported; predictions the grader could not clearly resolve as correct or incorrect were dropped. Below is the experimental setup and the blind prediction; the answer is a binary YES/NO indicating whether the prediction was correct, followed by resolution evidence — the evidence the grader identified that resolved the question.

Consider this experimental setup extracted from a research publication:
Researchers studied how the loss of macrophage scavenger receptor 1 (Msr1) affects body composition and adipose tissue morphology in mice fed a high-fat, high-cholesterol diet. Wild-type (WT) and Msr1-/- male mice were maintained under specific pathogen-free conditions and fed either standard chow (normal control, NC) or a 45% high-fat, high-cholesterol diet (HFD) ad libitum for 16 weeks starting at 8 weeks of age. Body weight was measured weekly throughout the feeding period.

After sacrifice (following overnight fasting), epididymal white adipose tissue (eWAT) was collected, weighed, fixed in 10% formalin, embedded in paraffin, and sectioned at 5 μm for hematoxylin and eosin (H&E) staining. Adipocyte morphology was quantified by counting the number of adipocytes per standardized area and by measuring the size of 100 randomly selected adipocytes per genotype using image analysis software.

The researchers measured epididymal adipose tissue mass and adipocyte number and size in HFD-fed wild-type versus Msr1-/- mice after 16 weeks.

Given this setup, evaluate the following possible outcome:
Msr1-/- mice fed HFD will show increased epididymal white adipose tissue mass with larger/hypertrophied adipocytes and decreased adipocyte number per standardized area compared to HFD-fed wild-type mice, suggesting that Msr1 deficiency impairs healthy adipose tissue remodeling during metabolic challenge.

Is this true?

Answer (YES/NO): NO